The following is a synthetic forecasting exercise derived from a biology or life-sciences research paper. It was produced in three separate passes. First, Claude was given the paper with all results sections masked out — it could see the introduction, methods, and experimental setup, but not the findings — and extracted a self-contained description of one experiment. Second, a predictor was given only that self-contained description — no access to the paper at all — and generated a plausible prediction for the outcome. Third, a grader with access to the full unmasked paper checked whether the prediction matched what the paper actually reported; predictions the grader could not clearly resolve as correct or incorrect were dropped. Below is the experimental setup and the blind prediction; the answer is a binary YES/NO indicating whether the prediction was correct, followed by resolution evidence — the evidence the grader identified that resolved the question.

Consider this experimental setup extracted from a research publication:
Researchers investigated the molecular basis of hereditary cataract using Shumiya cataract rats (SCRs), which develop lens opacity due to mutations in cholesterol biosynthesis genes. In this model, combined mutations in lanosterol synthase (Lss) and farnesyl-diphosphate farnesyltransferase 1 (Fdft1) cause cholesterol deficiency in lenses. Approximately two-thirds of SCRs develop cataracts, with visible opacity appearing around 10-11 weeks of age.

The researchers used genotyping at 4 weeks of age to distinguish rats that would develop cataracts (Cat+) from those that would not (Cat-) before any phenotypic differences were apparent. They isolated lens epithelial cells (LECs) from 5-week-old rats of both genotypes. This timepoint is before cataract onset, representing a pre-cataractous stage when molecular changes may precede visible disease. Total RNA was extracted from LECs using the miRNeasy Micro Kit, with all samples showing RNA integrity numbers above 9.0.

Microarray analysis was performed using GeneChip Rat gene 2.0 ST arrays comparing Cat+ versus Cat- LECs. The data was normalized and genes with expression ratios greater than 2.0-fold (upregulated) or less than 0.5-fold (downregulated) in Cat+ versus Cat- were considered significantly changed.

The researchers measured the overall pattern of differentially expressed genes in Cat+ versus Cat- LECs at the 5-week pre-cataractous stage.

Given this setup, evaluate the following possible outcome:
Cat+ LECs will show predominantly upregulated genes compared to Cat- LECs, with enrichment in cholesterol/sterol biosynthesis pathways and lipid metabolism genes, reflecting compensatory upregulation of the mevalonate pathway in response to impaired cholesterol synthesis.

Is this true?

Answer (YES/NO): NO